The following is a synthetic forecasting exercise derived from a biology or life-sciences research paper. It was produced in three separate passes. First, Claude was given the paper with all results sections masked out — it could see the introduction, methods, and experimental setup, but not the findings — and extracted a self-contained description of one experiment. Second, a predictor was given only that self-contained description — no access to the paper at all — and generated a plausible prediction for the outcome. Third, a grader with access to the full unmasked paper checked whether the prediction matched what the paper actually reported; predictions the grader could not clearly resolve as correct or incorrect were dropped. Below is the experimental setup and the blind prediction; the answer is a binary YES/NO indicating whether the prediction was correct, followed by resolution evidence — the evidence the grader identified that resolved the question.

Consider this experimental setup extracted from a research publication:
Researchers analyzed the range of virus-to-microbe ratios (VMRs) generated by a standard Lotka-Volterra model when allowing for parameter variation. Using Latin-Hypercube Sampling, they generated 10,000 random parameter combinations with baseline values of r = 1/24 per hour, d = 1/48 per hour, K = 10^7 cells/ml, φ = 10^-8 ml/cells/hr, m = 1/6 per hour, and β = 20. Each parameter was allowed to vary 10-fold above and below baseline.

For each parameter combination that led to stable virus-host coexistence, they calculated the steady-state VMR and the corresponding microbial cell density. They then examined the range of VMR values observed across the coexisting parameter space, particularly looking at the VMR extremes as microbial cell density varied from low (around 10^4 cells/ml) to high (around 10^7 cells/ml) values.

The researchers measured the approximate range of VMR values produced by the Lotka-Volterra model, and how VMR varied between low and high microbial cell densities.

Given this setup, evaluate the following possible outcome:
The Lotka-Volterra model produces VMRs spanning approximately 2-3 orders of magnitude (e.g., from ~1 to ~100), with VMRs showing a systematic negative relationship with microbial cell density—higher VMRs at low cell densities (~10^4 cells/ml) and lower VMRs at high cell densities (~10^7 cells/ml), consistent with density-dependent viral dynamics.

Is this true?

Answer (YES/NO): YES